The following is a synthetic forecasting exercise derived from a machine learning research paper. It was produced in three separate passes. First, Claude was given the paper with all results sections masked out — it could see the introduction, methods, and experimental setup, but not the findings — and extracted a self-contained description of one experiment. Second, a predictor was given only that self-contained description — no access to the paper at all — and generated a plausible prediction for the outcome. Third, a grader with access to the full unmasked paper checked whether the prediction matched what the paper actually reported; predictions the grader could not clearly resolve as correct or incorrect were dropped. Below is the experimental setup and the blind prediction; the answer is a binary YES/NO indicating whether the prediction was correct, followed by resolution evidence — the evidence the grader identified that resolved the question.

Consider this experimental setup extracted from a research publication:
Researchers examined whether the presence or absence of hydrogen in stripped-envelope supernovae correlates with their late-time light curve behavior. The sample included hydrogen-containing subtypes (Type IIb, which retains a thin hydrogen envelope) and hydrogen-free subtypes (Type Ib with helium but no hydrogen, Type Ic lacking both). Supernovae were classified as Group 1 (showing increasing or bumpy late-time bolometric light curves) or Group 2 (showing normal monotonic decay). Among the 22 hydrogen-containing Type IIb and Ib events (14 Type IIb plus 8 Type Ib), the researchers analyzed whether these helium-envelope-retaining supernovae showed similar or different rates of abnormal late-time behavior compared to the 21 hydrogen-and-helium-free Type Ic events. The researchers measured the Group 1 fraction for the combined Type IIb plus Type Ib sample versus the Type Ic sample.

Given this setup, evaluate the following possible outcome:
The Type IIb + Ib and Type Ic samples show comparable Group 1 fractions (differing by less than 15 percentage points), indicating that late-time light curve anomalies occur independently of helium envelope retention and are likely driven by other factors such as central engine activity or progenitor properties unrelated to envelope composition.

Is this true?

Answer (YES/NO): NO